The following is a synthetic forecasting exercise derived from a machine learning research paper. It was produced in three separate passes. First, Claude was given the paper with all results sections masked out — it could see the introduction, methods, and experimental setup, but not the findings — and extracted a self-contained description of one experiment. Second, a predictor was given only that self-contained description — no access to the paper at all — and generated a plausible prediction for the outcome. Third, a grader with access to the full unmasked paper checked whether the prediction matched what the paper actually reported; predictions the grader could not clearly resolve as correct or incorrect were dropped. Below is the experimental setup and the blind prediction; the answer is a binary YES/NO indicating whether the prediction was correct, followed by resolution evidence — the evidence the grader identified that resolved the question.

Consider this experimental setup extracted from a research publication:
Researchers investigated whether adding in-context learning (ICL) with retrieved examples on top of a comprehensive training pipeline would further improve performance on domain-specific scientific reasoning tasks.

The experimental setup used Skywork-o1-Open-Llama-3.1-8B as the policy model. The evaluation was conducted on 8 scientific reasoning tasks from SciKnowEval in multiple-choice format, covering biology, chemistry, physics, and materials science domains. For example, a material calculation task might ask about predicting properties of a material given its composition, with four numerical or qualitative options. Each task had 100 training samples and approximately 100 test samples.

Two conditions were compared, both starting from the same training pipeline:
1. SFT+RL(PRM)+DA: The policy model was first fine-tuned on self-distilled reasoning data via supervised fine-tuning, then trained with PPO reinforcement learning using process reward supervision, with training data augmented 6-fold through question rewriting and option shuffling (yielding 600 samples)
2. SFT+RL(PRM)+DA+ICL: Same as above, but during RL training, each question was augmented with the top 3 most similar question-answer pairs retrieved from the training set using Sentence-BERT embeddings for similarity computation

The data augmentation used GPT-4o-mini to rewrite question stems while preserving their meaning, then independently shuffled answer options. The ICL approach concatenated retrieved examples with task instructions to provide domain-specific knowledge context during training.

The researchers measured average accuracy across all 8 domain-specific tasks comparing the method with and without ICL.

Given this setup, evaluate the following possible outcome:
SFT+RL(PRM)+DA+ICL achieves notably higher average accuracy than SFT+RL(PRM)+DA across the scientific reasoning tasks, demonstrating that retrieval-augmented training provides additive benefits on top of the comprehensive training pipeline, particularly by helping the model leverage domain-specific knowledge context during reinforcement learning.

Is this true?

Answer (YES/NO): NO